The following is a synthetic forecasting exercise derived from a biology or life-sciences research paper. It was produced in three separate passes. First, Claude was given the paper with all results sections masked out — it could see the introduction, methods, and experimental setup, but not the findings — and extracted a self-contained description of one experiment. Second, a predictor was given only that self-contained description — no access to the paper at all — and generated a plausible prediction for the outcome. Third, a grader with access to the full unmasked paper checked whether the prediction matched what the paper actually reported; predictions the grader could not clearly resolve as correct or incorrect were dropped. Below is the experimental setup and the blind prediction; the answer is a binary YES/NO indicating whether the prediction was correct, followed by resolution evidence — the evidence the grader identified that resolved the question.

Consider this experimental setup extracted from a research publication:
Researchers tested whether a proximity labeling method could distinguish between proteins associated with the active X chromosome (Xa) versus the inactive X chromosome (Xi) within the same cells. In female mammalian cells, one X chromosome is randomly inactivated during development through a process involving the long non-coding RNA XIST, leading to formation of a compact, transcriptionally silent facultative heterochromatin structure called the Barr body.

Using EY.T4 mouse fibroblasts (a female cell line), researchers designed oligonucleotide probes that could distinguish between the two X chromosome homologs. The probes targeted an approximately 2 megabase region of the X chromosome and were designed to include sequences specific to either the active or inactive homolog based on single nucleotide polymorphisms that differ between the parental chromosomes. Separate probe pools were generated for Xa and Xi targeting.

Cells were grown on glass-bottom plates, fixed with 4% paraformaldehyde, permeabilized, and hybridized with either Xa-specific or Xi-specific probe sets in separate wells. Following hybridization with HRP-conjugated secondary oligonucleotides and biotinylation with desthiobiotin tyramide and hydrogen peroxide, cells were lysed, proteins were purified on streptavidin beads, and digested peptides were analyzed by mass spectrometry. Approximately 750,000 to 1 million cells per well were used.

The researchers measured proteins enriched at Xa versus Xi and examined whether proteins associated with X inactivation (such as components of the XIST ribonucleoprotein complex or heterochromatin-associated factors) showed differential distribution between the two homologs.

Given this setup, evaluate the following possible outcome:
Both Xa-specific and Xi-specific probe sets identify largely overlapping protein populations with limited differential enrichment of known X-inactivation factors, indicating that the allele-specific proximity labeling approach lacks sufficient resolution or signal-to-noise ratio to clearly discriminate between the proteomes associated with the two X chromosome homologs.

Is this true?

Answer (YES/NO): NO